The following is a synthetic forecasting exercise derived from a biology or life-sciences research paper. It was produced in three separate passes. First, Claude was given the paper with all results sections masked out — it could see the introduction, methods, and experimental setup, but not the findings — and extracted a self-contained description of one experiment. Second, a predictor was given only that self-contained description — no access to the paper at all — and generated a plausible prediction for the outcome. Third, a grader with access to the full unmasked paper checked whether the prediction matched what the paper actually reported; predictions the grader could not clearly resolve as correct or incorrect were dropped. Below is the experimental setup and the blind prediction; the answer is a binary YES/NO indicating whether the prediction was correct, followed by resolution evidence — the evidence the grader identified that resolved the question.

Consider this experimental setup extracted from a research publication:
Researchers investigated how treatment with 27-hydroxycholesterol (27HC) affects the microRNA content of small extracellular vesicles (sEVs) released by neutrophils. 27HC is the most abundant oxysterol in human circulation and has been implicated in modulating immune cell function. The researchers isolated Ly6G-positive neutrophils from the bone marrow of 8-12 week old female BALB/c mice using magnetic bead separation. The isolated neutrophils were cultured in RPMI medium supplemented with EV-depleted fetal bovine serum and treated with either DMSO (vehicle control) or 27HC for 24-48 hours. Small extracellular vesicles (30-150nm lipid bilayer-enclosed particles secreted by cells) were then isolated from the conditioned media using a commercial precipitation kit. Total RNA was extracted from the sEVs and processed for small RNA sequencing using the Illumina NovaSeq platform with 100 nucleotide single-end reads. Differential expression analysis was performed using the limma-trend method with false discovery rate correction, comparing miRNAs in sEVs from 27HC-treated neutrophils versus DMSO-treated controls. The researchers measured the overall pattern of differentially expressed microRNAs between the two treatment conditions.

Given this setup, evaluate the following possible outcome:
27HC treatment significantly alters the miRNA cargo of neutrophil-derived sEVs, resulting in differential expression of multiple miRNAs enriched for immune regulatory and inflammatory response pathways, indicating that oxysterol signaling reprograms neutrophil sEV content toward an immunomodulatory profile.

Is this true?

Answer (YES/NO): NO